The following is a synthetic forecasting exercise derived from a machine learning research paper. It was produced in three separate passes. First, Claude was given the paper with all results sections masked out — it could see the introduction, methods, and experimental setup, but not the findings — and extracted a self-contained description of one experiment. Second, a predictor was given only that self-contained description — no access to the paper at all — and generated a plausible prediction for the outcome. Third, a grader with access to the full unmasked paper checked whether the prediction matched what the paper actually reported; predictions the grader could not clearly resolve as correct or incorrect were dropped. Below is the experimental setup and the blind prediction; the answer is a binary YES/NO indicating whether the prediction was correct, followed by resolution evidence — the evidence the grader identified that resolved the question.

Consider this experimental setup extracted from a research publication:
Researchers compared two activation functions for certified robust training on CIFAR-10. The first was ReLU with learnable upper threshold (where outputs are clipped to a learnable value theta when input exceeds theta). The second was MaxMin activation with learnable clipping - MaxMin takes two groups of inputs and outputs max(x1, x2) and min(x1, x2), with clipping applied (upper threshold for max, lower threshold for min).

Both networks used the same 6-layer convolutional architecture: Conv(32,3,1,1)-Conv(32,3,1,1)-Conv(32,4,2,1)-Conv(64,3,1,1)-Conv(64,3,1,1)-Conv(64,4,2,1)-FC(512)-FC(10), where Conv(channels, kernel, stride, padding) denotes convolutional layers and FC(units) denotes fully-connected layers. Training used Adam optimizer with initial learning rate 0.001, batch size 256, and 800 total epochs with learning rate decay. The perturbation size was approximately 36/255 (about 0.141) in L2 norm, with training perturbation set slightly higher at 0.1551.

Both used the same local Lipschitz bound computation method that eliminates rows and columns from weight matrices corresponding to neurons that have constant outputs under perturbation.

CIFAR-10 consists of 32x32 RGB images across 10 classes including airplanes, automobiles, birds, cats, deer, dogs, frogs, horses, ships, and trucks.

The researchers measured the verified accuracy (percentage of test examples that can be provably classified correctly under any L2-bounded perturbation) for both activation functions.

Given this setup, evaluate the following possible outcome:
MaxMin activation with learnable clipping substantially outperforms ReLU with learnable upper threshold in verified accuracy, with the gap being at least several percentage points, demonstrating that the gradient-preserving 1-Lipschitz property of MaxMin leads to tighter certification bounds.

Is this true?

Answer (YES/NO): NO